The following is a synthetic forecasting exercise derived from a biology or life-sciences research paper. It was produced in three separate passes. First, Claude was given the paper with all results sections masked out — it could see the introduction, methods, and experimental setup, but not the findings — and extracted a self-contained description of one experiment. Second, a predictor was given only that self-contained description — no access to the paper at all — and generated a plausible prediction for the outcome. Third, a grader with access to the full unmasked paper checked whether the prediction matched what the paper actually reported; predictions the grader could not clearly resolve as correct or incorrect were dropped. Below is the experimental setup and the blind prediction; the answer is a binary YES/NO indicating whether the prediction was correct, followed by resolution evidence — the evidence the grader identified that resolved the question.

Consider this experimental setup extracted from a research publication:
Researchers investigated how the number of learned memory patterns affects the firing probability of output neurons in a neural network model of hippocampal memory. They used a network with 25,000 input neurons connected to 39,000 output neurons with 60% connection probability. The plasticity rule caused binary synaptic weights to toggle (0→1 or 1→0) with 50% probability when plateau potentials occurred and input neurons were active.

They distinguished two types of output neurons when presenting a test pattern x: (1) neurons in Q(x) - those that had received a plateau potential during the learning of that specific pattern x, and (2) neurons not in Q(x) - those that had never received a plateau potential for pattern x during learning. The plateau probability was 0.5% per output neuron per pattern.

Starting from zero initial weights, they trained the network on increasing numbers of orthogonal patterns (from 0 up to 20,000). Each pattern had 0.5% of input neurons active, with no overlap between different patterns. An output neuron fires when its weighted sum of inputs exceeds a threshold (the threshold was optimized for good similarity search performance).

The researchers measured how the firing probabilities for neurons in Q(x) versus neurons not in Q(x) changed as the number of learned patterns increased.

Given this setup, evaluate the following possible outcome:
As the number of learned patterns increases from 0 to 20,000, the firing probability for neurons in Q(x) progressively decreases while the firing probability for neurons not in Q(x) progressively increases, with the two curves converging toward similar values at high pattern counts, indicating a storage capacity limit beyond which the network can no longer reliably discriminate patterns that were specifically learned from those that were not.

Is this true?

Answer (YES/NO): NO